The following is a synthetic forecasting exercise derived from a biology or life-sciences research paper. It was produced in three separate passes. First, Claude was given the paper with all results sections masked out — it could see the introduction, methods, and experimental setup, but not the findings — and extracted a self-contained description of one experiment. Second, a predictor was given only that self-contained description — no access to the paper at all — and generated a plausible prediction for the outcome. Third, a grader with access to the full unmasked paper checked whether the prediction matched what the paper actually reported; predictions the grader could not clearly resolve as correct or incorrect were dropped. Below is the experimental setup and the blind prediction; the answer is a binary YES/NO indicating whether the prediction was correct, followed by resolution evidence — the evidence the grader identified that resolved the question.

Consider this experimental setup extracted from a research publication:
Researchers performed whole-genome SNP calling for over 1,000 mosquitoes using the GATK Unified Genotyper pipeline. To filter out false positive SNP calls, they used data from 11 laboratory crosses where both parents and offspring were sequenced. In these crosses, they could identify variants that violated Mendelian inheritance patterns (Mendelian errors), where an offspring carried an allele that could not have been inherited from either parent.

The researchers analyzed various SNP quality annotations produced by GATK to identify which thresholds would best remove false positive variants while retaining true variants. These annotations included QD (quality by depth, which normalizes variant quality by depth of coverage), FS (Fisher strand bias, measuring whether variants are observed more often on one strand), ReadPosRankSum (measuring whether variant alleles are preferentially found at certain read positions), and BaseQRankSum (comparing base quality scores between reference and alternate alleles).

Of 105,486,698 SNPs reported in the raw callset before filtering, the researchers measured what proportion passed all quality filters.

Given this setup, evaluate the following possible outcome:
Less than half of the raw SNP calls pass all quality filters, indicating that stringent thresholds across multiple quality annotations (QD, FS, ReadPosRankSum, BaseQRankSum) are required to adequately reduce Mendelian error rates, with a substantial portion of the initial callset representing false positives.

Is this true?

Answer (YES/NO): NO